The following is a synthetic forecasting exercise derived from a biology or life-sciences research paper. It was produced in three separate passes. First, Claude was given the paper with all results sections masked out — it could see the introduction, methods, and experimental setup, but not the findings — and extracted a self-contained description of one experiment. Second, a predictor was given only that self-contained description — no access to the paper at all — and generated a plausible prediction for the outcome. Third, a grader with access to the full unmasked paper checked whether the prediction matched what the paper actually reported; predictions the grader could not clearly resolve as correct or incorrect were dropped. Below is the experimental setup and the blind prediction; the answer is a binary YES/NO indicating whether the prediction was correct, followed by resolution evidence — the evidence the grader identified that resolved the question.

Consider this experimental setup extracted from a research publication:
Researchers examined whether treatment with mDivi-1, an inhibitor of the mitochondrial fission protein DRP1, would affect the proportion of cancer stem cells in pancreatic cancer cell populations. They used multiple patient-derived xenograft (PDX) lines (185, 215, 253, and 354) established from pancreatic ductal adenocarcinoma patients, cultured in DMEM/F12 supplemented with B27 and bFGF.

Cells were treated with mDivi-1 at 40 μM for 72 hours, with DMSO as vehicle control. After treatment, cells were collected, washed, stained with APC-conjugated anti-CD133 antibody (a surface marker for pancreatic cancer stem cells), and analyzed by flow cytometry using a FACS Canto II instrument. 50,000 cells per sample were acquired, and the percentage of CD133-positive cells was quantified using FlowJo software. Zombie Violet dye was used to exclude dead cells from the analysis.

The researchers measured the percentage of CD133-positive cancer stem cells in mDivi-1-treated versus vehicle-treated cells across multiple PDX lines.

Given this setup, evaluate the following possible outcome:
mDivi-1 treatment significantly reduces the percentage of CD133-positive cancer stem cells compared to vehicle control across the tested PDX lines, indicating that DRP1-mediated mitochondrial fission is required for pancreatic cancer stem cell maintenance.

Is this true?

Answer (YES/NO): YES